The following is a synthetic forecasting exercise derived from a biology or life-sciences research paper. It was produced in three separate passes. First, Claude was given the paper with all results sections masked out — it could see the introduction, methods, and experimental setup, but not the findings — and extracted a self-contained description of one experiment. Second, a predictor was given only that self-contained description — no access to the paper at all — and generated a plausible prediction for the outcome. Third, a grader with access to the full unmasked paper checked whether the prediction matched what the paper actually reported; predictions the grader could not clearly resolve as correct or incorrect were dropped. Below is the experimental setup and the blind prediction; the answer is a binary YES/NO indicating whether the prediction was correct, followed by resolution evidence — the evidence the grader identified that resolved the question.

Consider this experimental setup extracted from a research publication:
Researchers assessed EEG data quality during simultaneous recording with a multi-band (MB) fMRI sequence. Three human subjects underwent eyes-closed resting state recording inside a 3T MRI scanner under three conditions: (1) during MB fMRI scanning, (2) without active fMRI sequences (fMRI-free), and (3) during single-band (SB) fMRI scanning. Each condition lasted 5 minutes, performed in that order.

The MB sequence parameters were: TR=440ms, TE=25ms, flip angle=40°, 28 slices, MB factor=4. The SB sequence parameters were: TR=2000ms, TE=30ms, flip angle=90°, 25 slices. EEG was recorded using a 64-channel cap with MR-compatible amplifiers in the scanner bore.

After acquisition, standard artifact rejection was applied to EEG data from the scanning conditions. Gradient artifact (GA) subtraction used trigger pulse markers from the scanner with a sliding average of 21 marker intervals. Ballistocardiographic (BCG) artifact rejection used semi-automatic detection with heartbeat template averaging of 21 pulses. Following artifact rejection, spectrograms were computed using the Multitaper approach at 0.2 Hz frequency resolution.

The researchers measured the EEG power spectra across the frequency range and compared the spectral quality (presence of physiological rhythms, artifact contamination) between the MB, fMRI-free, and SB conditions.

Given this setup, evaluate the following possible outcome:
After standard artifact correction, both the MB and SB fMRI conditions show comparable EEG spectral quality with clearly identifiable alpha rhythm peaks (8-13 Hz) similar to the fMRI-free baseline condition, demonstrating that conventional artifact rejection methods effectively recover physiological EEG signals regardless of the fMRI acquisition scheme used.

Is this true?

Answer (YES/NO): YES